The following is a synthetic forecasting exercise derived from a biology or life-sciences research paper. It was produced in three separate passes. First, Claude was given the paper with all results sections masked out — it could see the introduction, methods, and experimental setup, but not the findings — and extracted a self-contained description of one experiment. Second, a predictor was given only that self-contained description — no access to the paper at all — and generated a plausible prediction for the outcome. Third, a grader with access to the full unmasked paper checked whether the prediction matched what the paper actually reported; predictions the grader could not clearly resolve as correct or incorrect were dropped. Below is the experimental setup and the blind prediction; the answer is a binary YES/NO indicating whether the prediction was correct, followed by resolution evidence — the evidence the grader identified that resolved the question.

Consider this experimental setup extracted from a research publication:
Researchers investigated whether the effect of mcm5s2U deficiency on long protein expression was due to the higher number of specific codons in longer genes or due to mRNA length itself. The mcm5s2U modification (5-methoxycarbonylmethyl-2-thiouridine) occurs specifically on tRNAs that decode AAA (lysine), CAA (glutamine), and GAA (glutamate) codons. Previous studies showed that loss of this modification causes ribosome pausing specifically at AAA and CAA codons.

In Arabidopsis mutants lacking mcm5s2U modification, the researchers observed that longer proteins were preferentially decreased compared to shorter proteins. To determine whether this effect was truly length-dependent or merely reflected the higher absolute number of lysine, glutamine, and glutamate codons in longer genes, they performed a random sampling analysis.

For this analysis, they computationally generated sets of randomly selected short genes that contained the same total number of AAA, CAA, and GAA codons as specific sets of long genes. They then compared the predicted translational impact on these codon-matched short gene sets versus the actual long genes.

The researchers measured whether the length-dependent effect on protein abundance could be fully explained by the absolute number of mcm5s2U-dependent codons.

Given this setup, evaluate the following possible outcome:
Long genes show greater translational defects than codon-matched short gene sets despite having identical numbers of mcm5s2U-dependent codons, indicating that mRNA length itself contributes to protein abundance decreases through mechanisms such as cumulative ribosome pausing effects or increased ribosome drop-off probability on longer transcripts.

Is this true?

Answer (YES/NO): YES